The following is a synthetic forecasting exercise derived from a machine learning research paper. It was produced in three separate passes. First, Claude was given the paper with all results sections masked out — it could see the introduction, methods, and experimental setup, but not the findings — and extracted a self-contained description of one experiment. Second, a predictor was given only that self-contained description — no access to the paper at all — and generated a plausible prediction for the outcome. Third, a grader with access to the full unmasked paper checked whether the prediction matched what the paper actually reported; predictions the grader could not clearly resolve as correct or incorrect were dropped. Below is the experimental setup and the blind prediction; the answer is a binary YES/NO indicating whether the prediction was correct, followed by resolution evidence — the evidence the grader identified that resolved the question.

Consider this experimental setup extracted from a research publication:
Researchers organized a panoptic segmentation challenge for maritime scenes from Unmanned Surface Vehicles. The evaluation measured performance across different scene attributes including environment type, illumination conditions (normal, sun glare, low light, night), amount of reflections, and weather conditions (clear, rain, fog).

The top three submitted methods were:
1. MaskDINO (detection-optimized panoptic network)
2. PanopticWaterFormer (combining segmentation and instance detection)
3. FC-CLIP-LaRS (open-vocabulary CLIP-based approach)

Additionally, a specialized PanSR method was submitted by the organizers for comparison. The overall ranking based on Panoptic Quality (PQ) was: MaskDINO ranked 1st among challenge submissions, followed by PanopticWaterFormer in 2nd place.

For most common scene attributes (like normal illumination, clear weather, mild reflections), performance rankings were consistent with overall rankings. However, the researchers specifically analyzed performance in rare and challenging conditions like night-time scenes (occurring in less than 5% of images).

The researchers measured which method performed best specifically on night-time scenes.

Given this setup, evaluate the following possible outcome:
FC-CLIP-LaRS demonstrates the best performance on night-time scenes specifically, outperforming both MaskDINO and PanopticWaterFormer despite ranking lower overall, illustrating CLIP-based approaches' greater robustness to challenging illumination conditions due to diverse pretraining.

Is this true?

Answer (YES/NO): NO